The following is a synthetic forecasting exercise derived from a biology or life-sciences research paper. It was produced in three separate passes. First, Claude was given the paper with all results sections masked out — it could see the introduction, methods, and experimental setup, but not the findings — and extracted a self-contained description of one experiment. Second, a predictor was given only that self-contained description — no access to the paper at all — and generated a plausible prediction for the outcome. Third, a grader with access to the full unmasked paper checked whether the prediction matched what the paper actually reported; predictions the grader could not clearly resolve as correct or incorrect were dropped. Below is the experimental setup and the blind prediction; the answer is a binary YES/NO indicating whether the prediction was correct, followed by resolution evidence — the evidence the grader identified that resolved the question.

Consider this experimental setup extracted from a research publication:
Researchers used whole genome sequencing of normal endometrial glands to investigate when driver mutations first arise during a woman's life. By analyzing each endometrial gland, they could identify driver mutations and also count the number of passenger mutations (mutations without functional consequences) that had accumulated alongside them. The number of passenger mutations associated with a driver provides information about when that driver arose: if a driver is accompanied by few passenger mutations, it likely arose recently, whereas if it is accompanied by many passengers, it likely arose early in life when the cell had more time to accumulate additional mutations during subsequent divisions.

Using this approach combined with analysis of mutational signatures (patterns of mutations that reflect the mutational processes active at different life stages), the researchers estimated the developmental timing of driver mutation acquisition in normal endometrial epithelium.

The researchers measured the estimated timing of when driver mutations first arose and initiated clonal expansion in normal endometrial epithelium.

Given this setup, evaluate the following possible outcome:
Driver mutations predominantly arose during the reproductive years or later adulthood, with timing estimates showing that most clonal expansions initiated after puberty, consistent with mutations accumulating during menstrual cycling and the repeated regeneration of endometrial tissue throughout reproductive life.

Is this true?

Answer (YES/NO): NO